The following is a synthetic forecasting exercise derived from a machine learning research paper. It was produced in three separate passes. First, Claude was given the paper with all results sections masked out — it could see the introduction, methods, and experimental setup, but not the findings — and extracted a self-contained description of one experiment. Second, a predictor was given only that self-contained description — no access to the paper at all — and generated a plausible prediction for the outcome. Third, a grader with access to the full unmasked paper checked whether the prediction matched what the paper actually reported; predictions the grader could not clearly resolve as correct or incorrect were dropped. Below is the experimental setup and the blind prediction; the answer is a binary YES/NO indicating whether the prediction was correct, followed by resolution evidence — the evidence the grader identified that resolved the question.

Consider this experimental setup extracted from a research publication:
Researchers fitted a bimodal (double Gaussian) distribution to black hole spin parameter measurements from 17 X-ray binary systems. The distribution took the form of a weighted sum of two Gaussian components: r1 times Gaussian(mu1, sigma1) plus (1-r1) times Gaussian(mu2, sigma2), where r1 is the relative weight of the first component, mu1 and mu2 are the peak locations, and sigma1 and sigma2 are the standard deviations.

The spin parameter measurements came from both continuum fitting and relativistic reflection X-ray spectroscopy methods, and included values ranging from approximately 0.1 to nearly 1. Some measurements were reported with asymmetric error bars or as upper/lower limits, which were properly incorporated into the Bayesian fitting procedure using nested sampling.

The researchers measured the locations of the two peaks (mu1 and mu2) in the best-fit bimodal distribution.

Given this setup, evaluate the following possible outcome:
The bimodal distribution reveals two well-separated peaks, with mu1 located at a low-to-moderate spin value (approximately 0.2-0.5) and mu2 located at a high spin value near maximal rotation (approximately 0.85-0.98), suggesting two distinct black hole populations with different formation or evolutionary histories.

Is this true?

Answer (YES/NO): NO